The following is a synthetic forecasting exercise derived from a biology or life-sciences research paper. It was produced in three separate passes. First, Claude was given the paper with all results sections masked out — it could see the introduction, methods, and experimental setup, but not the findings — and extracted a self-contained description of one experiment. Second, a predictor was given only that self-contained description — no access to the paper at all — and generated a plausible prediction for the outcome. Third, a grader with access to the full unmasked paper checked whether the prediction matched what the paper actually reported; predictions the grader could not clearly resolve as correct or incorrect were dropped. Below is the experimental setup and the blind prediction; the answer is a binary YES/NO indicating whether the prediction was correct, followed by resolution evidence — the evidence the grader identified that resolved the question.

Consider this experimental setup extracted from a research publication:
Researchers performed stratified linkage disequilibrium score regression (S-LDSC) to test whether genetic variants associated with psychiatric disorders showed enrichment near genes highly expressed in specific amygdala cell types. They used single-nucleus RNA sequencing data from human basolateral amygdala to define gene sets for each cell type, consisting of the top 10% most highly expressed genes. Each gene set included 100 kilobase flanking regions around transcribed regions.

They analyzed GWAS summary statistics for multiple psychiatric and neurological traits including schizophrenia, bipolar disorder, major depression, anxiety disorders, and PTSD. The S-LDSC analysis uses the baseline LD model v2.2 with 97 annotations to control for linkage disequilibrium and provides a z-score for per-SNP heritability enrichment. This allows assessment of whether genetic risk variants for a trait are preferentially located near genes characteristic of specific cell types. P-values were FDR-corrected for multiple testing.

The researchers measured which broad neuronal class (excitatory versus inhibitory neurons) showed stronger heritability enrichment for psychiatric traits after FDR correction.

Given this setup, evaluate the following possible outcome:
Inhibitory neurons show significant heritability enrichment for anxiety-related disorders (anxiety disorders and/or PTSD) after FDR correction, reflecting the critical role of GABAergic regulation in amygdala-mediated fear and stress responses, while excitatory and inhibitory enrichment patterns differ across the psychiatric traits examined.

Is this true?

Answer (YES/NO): NO